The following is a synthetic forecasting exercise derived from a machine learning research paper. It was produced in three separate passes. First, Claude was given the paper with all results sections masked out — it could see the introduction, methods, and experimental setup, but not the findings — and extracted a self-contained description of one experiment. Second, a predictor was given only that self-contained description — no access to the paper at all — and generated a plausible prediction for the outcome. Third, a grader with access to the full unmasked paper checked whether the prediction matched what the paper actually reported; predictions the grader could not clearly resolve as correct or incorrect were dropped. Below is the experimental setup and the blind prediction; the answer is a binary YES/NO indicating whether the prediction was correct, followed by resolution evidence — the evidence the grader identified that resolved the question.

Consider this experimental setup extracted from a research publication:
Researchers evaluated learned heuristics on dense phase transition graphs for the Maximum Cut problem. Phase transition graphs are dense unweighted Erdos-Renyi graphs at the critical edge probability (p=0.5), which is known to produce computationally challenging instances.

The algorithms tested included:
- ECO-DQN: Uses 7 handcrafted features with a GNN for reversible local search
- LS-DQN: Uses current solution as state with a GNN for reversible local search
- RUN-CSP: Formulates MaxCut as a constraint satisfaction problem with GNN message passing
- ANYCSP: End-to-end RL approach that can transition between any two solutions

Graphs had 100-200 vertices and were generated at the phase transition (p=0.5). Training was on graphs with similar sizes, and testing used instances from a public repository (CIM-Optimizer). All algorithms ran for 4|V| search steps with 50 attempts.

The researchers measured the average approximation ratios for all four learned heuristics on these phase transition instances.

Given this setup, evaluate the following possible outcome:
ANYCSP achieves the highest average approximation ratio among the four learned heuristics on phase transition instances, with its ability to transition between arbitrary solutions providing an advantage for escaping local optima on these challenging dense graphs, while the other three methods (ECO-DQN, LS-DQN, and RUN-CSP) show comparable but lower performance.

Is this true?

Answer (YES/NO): NO